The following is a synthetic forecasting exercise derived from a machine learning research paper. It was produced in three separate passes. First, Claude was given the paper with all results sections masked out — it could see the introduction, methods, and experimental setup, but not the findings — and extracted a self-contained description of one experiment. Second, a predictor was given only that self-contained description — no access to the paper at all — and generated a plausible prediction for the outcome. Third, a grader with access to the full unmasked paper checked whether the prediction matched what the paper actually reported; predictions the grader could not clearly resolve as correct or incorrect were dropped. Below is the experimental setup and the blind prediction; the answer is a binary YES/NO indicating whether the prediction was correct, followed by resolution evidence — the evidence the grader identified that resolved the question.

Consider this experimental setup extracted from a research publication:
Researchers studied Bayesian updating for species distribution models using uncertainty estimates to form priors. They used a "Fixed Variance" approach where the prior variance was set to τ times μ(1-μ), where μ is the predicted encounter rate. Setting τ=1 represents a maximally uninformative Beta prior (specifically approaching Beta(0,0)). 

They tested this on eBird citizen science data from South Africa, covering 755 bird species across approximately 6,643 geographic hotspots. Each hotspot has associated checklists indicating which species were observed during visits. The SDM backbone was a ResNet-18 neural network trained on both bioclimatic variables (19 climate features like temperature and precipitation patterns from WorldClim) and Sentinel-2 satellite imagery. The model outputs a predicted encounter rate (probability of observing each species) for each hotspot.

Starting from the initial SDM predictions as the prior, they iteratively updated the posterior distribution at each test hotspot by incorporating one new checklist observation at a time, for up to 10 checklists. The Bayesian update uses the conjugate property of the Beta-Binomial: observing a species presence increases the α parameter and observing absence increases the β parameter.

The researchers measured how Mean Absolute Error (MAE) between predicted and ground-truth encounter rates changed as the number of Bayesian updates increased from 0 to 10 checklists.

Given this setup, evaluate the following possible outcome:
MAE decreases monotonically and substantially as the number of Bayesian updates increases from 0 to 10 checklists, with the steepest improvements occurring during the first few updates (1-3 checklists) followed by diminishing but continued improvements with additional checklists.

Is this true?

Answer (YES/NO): NO